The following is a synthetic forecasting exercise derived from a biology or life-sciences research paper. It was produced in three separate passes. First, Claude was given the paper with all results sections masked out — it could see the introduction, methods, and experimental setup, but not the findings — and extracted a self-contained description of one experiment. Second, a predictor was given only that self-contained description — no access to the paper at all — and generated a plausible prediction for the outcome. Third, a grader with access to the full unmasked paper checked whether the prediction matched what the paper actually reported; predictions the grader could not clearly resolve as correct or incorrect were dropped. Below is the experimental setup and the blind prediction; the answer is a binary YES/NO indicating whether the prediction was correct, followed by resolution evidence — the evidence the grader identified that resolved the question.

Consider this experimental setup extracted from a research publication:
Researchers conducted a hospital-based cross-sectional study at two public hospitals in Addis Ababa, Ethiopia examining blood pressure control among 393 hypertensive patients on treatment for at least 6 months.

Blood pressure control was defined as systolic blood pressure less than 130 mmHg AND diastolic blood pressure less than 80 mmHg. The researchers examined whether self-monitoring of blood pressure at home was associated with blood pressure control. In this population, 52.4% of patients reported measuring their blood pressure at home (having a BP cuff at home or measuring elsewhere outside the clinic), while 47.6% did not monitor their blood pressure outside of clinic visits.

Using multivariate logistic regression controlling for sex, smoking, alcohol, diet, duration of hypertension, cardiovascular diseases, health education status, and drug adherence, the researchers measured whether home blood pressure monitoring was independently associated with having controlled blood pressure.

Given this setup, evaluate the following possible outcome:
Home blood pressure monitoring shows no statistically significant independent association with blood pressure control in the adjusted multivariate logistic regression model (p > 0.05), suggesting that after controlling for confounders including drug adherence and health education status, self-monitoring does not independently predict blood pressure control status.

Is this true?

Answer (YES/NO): NO